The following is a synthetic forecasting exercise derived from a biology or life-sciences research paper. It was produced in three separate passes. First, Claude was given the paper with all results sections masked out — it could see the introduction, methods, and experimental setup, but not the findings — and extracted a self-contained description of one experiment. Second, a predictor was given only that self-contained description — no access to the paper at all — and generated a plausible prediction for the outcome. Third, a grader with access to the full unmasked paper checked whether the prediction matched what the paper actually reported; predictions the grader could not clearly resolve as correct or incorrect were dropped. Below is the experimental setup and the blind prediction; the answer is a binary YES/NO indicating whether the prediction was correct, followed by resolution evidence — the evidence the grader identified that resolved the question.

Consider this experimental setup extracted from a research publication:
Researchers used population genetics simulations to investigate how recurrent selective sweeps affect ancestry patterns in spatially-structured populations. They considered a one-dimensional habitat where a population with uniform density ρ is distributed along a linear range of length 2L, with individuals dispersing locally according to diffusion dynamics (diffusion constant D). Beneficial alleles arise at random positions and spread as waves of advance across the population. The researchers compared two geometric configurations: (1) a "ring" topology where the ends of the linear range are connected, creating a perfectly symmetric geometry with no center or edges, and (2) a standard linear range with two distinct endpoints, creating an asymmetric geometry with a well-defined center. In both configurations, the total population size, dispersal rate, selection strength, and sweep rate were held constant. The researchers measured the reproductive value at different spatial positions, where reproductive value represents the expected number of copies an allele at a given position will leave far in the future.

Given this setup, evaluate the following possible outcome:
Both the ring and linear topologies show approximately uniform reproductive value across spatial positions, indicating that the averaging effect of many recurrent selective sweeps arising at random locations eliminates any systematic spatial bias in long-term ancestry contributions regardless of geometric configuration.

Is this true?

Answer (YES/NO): NO